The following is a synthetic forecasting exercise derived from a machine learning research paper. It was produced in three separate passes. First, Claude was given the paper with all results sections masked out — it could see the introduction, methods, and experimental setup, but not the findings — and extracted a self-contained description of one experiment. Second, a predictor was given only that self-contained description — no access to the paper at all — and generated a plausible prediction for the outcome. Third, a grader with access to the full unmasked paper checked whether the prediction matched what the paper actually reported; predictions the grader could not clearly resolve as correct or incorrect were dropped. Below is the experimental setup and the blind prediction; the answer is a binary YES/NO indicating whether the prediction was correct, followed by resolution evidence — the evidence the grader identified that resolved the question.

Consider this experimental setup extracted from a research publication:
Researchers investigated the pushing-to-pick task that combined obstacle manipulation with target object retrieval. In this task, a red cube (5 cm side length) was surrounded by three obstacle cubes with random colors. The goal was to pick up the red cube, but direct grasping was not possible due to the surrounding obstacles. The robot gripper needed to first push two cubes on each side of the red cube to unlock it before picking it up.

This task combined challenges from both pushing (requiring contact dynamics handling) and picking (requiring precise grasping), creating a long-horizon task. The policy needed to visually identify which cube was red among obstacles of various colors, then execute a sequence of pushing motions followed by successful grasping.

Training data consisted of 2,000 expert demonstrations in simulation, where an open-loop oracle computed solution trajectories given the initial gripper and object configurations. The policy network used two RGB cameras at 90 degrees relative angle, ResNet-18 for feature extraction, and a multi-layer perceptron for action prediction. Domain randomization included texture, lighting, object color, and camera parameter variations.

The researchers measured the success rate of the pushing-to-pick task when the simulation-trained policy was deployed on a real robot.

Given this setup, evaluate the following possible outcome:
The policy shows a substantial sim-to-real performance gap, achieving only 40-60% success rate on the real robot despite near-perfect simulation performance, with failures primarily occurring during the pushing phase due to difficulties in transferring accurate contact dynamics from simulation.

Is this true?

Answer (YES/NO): NO